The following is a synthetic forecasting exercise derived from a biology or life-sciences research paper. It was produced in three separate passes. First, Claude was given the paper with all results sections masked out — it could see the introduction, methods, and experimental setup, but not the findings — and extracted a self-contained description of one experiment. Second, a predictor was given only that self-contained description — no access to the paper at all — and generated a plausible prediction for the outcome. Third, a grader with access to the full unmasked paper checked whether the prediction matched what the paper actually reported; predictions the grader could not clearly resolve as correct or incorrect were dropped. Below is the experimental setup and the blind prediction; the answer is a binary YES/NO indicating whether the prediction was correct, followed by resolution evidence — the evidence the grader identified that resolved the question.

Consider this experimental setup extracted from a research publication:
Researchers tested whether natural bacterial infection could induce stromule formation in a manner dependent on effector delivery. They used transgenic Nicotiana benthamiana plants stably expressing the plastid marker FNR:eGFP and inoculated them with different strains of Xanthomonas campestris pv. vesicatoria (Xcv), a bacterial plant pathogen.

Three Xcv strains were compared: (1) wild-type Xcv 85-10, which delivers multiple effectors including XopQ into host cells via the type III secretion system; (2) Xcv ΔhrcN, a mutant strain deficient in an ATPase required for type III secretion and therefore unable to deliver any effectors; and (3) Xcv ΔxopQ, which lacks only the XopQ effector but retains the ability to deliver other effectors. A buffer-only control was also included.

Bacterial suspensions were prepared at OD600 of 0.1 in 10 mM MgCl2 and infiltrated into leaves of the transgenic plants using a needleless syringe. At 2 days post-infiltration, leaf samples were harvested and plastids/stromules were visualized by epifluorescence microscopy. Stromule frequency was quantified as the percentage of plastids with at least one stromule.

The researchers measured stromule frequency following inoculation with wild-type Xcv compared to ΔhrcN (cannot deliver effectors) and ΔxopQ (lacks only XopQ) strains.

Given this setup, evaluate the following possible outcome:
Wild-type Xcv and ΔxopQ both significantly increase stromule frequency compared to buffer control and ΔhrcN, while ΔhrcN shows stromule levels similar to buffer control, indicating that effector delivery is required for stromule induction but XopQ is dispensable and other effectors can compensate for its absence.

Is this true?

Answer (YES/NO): NO